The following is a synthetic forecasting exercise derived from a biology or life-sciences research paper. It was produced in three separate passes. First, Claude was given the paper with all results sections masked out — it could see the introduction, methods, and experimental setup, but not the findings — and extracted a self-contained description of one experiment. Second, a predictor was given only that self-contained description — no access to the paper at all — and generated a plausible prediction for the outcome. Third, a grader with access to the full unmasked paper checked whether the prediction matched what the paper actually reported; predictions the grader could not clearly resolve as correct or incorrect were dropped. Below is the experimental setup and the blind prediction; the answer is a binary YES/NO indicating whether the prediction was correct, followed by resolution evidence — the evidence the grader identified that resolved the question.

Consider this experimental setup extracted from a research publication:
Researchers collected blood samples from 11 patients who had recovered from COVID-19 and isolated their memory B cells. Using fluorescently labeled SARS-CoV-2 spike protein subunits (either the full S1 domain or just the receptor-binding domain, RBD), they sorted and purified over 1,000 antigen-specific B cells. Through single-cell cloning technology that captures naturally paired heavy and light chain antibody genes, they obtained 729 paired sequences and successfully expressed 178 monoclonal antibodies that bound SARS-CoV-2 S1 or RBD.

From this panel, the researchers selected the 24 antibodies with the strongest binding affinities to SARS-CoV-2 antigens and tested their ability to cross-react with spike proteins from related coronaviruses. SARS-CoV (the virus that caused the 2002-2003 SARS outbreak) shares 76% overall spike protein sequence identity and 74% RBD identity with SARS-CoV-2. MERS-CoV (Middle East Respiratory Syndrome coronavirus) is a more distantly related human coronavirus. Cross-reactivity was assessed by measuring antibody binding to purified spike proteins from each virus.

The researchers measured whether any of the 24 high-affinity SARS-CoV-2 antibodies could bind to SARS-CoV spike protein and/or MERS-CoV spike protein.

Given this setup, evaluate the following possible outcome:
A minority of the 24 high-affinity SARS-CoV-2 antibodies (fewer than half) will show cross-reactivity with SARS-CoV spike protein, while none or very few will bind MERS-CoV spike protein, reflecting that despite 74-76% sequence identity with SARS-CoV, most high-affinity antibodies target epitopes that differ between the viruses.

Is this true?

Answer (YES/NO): YES